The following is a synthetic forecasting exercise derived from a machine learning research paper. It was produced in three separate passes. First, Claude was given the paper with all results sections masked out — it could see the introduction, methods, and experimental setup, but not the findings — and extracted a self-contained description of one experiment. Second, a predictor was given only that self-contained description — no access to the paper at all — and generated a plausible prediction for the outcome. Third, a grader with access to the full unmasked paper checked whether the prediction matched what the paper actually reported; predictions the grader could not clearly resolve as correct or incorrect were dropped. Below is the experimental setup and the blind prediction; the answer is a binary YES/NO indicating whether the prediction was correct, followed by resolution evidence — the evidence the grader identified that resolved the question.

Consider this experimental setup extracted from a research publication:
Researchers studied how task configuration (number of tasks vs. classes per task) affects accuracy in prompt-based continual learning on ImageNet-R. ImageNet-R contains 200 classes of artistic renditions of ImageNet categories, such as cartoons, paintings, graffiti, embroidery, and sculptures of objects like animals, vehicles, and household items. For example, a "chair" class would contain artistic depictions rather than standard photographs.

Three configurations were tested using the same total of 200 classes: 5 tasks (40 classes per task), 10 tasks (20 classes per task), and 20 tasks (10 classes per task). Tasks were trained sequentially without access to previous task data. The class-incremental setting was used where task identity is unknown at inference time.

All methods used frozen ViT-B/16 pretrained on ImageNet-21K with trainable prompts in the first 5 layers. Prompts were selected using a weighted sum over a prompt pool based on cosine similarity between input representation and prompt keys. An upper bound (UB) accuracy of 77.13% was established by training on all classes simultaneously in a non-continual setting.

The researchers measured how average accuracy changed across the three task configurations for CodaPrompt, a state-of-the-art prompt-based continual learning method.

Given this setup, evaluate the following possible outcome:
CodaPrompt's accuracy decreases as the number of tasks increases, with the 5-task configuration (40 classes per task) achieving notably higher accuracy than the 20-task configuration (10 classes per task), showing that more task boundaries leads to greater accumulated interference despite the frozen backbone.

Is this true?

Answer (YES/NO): YES